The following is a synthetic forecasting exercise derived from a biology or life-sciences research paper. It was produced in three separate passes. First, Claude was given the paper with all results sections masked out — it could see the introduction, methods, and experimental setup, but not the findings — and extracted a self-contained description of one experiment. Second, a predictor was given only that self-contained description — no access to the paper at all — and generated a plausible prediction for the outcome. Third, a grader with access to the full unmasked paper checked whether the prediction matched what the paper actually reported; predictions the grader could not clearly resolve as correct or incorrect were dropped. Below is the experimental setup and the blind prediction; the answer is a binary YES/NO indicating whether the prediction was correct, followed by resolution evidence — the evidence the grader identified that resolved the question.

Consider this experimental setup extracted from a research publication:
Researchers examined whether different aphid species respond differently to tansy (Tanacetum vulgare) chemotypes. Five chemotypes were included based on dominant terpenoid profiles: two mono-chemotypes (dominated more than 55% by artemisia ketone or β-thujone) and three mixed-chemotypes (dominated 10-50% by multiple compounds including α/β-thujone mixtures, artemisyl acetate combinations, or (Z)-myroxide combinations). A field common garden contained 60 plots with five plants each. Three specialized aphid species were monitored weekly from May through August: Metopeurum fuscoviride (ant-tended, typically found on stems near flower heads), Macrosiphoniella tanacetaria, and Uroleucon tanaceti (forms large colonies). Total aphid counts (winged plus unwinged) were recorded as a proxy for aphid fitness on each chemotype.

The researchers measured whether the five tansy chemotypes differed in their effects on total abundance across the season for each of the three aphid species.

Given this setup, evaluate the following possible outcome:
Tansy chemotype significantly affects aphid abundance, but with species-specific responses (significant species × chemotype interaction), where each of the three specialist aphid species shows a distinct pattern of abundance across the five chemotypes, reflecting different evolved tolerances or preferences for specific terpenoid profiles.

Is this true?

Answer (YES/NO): NO